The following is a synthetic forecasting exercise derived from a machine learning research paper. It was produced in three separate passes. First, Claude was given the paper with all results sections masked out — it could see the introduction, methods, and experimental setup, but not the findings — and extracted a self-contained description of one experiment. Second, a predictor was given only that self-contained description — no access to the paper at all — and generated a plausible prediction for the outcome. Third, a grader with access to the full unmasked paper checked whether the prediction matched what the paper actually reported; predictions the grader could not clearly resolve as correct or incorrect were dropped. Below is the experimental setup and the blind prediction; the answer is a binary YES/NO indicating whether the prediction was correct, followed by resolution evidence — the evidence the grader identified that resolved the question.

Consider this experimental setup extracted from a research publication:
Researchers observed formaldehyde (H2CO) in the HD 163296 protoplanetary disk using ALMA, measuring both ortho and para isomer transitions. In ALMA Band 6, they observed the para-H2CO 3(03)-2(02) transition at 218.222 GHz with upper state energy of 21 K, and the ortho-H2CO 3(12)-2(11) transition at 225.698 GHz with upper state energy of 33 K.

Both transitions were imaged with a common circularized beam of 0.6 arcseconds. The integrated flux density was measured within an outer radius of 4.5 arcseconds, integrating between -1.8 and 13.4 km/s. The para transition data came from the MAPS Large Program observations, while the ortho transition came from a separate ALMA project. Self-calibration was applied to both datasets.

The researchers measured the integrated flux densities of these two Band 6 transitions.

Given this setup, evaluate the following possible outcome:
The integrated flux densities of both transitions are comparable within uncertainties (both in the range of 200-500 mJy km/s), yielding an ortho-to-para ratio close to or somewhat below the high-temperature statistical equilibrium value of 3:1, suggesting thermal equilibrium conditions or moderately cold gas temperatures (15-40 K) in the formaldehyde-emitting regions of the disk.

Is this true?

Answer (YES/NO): NO